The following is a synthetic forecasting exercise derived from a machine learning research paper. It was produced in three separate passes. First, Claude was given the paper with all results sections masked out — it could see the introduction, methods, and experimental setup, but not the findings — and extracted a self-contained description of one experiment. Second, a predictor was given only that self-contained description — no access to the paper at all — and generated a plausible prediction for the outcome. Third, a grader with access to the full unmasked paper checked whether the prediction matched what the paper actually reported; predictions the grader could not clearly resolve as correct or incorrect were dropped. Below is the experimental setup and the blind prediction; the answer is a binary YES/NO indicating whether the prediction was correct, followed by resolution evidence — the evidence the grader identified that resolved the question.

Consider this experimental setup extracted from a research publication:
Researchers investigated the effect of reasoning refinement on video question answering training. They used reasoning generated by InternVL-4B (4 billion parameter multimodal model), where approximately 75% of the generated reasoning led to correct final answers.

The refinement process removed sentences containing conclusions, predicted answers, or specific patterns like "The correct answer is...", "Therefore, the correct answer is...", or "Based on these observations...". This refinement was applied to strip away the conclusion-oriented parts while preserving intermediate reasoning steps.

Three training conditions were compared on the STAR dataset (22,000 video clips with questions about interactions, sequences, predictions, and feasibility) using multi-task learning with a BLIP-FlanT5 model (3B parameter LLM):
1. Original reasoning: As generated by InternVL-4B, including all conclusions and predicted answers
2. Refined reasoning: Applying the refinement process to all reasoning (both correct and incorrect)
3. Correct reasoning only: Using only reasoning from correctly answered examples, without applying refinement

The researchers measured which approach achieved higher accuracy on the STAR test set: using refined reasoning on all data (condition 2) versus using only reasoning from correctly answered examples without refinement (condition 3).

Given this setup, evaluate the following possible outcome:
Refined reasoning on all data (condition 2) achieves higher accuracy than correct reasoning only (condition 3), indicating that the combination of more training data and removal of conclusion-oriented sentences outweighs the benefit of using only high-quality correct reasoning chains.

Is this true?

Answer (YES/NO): YES